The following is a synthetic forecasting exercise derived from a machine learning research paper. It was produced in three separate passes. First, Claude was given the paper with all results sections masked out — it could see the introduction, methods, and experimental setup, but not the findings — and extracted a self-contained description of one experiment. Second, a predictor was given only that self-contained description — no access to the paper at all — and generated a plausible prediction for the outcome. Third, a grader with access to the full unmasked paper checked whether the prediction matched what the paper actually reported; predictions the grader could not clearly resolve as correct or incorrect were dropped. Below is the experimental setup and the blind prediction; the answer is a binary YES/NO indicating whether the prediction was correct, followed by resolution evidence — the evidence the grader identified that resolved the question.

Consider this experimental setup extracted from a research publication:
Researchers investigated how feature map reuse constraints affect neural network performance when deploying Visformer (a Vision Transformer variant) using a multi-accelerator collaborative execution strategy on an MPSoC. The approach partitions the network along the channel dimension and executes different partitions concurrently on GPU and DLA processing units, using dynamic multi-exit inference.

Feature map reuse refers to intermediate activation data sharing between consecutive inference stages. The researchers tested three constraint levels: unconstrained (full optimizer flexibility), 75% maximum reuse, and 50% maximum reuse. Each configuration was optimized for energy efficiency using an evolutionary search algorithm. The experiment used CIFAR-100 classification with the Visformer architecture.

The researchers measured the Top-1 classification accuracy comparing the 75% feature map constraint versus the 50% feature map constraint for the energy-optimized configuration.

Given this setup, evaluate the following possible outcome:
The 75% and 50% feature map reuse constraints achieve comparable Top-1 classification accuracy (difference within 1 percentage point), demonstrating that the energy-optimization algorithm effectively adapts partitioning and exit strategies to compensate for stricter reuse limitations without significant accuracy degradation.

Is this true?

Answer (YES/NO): NO